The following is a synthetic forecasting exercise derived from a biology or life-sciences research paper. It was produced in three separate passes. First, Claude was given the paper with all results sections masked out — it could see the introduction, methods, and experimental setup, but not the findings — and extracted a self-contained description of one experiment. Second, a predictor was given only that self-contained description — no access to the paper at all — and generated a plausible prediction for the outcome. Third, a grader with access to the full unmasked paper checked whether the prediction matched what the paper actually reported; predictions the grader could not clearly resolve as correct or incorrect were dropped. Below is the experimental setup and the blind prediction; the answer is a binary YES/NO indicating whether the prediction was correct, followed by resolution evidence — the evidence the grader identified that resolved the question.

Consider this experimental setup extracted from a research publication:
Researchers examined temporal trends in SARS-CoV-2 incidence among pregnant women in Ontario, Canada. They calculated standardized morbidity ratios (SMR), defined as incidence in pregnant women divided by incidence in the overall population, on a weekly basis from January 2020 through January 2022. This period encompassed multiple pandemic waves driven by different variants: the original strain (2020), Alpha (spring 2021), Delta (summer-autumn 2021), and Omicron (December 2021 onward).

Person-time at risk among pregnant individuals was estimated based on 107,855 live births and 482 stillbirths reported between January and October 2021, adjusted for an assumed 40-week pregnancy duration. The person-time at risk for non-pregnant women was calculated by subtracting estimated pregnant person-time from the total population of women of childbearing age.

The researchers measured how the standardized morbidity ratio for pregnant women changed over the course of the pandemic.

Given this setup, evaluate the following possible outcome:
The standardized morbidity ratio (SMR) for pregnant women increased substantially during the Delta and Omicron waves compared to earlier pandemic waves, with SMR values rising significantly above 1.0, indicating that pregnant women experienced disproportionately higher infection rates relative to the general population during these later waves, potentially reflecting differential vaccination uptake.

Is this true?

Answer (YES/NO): NO